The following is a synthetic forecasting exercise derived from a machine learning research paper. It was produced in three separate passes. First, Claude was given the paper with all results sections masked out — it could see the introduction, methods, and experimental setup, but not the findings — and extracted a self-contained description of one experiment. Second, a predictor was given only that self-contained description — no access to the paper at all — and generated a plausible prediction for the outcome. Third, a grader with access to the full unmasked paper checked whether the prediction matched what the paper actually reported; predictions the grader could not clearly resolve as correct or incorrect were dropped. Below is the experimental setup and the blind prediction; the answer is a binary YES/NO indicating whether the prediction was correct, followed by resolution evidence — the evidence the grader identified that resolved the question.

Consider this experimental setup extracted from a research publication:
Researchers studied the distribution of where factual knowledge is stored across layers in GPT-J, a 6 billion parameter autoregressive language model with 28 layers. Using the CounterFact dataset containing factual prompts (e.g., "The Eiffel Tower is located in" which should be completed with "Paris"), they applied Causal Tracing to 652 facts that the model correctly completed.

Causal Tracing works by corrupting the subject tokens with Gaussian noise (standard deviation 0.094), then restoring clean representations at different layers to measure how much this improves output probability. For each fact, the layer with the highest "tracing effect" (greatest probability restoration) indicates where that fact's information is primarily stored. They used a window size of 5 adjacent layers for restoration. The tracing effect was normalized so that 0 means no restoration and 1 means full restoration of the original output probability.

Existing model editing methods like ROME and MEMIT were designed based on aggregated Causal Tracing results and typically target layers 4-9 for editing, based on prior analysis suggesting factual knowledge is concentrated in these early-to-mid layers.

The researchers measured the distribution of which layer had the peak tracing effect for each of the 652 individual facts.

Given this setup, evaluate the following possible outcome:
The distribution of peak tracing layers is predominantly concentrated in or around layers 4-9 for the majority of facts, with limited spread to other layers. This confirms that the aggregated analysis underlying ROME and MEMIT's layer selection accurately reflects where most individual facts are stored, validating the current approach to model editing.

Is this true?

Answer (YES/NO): NO